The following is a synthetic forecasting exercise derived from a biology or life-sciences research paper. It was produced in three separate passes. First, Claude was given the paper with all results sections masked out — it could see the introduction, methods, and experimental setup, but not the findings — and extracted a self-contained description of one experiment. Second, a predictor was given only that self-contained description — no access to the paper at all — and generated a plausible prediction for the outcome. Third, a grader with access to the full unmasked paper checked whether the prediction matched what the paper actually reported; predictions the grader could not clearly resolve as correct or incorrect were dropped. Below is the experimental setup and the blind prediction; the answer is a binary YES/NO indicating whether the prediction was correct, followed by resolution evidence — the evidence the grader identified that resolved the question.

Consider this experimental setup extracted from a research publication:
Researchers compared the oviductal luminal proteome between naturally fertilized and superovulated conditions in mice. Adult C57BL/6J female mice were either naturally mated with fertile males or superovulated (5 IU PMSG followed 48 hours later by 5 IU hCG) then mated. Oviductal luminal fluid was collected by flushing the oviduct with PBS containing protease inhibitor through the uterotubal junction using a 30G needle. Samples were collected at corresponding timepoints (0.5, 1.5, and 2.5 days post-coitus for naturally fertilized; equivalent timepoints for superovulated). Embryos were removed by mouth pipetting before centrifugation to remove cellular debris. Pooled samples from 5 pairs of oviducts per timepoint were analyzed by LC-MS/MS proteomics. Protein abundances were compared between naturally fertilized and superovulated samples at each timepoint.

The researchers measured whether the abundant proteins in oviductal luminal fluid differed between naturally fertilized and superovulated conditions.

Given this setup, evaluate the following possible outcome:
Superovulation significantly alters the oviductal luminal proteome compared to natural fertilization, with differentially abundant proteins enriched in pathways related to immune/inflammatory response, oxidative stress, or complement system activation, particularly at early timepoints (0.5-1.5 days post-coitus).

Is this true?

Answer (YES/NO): NO